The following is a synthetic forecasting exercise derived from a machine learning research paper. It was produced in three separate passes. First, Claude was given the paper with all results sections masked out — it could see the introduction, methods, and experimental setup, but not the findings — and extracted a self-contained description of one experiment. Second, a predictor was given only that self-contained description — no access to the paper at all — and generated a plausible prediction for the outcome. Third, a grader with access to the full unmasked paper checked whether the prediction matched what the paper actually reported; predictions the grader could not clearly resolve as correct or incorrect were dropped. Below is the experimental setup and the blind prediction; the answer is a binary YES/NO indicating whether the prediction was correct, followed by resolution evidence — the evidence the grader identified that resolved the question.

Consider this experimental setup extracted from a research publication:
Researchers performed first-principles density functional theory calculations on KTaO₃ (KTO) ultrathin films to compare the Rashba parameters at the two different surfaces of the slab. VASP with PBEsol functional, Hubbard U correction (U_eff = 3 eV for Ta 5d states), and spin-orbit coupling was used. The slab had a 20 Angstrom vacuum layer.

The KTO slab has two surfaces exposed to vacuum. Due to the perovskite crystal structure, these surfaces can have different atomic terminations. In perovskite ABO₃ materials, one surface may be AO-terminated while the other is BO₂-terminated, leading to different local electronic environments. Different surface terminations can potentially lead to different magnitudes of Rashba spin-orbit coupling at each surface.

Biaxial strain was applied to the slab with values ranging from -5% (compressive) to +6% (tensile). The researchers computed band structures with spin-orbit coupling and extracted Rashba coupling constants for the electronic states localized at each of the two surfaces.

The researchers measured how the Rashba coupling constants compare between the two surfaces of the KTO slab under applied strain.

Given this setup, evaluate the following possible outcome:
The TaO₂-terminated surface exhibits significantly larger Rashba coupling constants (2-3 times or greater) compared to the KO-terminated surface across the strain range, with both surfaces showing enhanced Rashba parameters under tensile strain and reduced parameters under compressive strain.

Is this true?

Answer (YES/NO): NO